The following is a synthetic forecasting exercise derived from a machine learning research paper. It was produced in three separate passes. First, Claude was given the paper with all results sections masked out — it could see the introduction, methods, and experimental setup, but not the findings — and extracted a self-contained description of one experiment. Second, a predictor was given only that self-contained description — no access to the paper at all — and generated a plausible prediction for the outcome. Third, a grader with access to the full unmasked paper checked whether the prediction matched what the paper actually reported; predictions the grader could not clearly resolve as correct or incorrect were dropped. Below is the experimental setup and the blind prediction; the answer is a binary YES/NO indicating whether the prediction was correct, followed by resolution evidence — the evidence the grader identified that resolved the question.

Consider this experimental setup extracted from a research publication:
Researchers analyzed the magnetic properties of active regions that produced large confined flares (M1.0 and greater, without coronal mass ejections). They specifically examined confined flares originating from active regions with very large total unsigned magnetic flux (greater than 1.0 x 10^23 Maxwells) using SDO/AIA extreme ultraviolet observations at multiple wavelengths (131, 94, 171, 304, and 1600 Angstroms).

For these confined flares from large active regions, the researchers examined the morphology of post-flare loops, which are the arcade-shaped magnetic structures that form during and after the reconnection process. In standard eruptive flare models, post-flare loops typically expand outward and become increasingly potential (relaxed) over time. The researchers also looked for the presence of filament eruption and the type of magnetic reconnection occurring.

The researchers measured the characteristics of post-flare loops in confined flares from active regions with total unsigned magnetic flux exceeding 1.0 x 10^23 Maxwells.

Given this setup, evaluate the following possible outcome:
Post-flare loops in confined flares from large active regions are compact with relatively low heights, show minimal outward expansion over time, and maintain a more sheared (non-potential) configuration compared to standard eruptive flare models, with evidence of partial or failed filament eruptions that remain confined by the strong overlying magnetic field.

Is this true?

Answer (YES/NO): NO